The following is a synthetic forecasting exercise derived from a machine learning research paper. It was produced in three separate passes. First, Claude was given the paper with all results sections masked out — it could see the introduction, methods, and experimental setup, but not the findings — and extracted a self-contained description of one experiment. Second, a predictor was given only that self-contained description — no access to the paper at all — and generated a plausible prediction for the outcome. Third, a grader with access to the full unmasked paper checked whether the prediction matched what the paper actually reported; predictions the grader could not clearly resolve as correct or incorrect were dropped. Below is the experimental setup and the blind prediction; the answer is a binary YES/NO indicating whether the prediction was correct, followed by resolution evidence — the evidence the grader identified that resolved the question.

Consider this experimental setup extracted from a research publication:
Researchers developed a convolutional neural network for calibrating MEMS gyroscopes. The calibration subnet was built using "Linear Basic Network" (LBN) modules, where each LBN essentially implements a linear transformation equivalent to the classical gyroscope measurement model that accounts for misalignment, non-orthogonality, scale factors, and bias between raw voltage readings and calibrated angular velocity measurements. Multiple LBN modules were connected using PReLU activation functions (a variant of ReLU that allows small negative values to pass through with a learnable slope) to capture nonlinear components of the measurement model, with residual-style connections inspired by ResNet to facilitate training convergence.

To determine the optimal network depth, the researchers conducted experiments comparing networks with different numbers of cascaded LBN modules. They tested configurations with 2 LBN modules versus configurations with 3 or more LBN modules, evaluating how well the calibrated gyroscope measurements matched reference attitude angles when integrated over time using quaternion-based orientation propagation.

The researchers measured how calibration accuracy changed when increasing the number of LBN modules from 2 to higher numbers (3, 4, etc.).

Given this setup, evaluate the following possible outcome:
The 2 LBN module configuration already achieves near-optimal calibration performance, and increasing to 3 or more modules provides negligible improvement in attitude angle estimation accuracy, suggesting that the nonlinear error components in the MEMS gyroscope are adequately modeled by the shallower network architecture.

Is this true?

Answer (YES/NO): YES